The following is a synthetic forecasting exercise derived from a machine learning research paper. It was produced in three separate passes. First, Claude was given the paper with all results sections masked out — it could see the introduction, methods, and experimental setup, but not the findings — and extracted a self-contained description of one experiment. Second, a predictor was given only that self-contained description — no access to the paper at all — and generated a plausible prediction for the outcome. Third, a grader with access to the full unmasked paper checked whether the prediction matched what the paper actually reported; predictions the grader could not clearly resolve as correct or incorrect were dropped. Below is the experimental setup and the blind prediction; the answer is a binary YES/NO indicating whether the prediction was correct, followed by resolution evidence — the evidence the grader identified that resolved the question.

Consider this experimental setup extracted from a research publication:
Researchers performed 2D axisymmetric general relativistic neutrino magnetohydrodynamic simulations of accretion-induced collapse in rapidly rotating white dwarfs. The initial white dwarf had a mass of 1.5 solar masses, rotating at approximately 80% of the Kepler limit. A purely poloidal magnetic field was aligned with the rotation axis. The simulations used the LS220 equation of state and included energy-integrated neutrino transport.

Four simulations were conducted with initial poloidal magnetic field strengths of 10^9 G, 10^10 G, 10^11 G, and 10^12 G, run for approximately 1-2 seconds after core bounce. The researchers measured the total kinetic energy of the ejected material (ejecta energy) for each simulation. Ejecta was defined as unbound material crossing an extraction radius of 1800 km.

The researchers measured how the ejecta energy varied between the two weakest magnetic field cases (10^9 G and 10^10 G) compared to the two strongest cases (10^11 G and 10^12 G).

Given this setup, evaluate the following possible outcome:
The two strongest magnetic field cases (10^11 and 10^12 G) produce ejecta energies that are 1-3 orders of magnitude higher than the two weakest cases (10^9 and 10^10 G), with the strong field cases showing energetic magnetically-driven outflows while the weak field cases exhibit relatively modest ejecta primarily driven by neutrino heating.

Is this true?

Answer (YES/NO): NO